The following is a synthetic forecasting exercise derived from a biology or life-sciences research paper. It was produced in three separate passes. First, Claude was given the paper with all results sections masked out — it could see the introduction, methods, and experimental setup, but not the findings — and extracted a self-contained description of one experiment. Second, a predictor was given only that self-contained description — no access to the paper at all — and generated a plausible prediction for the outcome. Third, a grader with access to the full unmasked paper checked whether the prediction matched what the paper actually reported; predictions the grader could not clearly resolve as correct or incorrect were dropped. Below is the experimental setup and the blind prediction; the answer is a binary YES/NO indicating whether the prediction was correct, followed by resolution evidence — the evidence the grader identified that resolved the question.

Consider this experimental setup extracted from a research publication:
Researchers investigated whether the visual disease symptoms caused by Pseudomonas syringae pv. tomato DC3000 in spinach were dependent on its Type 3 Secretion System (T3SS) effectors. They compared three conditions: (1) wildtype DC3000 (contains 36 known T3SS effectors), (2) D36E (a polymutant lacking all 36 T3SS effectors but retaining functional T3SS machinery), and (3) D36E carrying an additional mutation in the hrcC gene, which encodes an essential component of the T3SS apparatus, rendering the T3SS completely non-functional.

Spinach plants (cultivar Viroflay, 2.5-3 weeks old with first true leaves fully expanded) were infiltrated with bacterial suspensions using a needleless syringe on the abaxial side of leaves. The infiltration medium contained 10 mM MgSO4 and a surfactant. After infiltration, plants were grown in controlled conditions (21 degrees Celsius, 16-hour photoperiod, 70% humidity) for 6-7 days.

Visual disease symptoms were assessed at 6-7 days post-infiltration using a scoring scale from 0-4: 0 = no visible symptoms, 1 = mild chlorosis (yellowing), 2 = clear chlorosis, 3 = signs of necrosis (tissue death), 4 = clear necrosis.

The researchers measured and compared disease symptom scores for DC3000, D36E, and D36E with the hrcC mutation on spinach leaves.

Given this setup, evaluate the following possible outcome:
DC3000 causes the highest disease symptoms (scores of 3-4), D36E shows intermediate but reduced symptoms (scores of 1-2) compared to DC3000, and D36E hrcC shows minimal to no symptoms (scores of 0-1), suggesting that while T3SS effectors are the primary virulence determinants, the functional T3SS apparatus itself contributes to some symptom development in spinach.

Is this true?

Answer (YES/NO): NO